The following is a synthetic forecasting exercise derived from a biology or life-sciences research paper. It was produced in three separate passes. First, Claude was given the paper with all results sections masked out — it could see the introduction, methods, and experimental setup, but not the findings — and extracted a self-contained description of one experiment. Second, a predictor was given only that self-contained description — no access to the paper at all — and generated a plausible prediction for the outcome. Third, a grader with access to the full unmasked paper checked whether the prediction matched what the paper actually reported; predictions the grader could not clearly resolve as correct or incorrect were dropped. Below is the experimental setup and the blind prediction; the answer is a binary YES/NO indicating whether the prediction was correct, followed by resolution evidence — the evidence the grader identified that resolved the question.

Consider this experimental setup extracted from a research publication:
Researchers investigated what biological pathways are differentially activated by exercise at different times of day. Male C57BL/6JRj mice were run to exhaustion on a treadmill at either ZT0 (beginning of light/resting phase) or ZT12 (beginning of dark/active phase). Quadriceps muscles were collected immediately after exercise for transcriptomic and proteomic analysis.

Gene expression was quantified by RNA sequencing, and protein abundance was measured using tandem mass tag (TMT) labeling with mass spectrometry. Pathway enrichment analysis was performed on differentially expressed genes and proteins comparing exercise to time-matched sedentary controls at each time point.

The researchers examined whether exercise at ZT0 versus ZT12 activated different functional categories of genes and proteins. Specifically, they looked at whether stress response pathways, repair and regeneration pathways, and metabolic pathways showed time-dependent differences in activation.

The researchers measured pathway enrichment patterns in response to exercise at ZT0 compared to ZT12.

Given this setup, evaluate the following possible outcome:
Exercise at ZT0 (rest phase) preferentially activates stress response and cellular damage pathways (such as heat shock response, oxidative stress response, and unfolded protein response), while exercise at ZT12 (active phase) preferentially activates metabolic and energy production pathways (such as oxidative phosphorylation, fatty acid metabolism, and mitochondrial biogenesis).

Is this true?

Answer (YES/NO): NO